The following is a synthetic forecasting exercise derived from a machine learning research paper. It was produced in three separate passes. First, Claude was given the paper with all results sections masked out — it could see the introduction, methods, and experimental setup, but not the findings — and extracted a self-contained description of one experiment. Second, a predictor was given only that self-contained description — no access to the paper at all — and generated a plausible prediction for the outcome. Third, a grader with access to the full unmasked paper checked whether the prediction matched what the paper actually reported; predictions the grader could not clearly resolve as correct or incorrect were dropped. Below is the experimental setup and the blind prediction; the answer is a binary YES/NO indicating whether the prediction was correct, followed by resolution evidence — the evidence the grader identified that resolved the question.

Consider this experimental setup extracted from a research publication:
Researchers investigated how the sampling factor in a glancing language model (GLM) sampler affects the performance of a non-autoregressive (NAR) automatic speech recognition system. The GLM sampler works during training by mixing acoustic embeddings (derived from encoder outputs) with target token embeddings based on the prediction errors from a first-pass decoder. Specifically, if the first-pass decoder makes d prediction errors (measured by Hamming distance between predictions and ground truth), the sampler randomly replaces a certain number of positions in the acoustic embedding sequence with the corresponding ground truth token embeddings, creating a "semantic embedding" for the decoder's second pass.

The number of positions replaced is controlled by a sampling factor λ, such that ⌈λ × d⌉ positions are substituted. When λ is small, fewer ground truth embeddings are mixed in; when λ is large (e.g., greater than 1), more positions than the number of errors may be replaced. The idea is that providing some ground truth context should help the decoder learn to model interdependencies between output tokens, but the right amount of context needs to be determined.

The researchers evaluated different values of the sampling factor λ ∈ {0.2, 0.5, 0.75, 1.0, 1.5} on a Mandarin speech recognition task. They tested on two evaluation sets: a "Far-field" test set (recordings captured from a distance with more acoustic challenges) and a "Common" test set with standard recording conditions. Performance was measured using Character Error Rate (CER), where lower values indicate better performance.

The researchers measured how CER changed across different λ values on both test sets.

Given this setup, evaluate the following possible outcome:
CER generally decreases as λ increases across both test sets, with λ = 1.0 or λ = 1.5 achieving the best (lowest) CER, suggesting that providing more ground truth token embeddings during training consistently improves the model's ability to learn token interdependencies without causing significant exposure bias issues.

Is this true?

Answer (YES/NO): NO